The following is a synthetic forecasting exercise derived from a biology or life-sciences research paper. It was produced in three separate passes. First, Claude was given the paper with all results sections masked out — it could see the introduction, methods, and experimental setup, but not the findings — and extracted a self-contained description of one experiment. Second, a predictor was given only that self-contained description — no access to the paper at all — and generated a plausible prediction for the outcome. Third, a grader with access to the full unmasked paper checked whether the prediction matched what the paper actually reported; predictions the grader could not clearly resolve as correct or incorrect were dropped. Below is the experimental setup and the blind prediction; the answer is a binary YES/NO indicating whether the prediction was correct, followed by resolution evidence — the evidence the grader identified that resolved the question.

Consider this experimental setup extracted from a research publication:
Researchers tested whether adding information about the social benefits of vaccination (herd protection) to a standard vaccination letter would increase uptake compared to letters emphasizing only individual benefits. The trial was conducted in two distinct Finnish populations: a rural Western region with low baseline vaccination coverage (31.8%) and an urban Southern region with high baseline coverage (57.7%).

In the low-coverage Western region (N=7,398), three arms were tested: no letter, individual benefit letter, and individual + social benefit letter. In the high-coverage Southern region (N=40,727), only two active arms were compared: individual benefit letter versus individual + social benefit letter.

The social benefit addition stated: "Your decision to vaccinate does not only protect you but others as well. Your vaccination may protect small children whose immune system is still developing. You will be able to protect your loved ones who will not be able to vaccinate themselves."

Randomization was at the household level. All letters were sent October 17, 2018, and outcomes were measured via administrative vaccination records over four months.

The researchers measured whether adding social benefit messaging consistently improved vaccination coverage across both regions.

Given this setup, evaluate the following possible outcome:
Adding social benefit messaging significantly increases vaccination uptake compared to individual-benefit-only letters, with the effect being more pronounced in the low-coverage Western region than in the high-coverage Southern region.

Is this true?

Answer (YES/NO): NO